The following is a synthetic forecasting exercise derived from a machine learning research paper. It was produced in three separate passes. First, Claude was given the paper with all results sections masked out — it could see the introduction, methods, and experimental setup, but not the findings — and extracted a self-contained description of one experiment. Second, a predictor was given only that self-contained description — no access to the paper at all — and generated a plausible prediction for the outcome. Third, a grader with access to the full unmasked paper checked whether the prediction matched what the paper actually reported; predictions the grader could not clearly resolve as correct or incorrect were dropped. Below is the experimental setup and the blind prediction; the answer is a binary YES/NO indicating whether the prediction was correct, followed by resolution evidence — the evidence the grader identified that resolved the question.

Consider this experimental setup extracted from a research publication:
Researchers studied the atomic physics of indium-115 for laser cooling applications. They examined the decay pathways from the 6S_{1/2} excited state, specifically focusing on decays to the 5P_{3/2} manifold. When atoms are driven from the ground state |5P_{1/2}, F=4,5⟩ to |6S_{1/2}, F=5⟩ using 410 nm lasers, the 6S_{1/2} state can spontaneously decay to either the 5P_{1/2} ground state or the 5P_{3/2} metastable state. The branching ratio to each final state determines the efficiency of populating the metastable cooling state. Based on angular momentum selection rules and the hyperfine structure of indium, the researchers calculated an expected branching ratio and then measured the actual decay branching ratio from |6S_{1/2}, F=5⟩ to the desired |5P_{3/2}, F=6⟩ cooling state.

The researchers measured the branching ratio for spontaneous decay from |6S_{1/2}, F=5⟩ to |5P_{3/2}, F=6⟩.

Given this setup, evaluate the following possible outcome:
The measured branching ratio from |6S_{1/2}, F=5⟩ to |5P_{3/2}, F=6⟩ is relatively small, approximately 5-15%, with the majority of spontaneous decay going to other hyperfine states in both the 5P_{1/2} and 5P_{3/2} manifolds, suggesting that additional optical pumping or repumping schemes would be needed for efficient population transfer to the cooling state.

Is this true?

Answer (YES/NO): NO